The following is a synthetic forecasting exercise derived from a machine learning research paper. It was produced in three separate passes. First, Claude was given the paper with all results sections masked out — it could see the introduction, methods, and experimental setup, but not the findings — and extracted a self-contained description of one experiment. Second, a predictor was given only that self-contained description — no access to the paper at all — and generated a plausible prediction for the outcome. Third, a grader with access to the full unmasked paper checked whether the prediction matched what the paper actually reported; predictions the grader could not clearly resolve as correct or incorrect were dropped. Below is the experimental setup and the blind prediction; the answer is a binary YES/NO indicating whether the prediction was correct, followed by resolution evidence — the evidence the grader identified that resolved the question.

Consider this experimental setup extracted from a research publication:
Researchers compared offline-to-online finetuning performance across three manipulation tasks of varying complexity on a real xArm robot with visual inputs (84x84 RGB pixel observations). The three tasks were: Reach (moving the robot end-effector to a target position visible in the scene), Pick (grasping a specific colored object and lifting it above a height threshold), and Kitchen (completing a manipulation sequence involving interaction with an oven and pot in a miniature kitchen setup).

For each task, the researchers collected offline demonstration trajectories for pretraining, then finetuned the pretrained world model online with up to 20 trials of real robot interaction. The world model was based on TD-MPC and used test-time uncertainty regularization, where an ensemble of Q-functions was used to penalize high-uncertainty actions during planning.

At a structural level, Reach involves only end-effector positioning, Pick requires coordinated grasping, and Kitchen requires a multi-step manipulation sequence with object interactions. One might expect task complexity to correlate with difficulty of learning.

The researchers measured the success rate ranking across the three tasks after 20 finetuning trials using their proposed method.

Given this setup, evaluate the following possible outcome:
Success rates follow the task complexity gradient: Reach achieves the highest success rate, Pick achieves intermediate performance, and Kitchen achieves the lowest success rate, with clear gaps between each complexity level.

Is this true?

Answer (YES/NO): NO